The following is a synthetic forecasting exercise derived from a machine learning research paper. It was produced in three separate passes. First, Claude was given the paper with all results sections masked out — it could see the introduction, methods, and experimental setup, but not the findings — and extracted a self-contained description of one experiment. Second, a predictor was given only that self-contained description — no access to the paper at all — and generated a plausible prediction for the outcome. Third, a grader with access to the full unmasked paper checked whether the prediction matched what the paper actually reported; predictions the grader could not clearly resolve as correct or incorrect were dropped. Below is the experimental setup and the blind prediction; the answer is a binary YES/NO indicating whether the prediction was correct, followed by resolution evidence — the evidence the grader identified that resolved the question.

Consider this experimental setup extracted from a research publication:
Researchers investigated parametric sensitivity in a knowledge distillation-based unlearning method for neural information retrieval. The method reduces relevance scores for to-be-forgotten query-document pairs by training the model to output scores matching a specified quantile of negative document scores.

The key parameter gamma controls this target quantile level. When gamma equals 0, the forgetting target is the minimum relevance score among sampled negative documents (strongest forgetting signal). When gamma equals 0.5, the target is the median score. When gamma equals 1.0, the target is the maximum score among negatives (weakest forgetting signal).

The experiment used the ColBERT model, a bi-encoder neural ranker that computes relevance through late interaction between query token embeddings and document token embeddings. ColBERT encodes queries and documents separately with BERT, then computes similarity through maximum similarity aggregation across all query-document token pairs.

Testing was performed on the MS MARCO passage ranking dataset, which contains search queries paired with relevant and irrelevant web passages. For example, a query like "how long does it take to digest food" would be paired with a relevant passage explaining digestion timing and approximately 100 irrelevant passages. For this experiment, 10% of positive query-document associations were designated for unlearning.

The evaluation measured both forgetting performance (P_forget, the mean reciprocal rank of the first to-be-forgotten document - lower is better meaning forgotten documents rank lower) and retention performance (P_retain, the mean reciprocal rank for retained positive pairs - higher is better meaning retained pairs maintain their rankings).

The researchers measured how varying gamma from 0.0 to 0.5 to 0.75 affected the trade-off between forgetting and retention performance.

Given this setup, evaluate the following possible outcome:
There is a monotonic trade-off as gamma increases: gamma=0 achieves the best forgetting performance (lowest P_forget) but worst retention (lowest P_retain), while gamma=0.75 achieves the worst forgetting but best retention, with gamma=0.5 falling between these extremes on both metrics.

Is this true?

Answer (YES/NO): NO